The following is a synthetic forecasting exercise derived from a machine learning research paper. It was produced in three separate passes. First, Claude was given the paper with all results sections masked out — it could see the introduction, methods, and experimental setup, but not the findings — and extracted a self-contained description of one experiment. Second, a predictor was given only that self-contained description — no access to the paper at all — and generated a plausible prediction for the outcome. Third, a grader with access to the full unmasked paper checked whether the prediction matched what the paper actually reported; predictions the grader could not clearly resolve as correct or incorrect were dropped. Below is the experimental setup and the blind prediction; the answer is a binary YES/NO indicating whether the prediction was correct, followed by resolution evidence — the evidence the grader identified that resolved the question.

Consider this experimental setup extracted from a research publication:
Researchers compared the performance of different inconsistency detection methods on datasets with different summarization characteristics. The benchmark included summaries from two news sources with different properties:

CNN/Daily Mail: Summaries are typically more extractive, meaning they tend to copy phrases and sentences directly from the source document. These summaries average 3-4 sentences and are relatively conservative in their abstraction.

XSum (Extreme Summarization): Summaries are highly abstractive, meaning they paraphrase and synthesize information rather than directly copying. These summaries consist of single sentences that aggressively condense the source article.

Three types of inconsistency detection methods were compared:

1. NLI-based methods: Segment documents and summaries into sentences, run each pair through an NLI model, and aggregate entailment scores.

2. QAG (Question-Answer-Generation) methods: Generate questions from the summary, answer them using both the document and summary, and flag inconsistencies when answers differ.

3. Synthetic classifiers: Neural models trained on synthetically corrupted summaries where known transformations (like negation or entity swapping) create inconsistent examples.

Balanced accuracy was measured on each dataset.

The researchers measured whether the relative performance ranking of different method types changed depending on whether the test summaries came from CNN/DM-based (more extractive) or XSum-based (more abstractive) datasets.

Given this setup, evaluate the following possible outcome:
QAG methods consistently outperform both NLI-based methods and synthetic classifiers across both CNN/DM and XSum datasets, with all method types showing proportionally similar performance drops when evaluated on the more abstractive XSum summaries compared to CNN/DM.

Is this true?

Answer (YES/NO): NO